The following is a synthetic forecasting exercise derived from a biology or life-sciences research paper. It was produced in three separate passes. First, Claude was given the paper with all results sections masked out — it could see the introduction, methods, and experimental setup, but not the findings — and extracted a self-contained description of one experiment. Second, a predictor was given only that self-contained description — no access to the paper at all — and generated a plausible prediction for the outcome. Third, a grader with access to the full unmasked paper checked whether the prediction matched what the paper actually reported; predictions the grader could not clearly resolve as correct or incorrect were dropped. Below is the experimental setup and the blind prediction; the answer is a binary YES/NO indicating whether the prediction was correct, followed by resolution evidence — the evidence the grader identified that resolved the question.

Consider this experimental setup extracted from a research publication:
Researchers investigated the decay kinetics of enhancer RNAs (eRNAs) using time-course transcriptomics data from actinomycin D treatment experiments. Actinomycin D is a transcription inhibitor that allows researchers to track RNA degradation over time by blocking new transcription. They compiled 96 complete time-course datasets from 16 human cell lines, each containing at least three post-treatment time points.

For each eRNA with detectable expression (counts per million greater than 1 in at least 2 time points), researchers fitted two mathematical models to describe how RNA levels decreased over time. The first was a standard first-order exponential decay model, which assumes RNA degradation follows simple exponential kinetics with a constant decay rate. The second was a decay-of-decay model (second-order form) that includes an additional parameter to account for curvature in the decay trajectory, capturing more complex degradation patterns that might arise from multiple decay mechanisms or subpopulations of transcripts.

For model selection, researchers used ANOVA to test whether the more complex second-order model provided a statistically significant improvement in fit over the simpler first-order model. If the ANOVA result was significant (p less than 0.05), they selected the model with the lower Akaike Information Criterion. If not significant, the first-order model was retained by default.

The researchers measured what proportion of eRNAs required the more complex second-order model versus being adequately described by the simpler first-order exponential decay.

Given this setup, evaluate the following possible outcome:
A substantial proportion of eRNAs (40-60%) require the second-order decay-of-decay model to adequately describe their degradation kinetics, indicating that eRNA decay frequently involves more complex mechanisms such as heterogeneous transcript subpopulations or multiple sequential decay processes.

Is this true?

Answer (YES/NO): NO